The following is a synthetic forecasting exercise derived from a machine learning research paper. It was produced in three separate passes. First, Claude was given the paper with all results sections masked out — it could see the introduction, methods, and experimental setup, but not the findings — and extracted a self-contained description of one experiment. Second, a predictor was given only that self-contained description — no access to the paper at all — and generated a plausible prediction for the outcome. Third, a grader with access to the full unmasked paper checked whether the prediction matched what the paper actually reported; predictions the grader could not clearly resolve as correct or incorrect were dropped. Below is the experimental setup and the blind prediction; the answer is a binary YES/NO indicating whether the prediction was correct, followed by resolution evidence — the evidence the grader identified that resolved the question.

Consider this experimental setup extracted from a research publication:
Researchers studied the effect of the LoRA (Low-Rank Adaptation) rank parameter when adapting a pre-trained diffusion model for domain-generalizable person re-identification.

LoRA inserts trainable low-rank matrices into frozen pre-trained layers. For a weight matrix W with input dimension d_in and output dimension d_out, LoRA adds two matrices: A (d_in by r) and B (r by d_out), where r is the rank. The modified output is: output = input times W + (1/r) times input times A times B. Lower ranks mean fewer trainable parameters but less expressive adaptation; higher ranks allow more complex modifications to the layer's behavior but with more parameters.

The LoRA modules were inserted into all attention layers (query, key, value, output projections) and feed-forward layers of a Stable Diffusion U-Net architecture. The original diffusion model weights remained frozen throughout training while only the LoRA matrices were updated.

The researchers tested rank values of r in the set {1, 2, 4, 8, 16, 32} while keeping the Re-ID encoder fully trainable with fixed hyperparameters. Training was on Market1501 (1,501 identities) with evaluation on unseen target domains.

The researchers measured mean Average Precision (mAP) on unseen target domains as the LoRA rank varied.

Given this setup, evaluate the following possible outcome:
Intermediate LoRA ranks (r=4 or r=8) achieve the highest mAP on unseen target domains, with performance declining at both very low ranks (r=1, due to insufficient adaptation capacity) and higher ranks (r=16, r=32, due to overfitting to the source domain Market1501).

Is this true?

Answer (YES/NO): NO